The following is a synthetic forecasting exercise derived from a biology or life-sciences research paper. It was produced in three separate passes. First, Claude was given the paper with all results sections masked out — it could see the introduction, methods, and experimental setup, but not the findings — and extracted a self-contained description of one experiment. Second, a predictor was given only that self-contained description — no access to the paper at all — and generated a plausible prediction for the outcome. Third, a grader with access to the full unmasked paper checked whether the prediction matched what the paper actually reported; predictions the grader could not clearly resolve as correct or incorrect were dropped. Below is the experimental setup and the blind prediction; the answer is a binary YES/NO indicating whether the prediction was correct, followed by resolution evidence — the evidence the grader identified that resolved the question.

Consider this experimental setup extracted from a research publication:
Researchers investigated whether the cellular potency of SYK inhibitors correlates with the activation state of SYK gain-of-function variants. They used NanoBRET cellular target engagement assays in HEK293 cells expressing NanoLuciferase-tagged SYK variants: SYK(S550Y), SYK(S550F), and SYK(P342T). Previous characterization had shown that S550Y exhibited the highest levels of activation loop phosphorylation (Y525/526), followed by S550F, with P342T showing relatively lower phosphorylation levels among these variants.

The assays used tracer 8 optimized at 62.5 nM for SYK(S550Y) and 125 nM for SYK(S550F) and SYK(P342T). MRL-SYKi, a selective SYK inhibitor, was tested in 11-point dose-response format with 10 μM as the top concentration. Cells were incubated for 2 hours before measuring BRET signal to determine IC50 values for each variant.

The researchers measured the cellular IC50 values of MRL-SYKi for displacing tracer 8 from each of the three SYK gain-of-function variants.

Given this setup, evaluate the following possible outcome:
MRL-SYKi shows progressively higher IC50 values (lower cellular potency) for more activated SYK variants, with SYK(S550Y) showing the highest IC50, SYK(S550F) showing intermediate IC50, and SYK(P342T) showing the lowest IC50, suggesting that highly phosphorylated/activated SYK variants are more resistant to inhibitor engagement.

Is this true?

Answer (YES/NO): NO